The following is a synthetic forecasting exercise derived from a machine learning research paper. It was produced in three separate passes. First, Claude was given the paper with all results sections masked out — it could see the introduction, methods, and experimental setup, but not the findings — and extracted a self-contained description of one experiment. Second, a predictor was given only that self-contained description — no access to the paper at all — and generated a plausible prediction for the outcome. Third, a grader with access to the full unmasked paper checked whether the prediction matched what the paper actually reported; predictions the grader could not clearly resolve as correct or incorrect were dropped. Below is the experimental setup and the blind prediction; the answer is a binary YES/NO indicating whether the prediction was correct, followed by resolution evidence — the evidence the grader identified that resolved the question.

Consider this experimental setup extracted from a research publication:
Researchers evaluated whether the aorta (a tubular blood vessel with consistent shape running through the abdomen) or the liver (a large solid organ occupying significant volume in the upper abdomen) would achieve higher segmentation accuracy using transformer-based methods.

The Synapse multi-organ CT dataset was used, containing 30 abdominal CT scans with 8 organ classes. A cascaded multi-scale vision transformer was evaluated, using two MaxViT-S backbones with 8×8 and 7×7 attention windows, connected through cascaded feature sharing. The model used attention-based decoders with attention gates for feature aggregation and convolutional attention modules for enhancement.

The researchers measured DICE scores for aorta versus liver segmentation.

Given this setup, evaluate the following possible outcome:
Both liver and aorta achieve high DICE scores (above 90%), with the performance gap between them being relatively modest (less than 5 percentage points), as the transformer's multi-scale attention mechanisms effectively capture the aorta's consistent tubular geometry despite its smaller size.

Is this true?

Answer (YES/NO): NO